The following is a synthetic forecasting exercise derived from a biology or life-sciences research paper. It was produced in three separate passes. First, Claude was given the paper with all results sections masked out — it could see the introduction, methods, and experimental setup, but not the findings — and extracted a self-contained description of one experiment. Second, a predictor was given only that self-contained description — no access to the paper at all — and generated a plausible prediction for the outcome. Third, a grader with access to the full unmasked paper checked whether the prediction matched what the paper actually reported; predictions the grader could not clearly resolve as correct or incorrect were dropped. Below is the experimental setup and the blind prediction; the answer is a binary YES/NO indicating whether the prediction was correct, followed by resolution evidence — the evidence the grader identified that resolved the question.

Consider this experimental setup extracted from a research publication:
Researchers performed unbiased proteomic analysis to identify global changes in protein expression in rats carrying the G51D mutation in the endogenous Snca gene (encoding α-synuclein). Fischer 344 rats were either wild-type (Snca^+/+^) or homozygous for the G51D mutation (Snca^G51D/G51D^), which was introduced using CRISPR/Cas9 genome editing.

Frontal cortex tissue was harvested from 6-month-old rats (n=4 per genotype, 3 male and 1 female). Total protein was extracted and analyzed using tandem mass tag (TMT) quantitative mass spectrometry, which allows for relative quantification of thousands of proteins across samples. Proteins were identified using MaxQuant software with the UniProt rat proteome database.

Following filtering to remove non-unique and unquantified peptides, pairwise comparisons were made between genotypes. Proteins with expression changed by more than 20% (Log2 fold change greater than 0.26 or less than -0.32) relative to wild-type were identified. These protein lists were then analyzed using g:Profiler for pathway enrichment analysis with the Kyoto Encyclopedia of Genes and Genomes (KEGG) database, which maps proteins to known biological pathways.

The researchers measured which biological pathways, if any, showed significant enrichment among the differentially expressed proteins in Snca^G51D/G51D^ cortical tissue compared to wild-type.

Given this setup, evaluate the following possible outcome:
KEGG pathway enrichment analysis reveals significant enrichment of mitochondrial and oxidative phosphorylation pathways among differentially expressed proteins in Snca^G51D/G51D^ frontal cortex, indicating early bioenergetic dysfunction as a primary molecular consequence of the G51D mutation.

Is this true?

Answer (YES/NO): YES